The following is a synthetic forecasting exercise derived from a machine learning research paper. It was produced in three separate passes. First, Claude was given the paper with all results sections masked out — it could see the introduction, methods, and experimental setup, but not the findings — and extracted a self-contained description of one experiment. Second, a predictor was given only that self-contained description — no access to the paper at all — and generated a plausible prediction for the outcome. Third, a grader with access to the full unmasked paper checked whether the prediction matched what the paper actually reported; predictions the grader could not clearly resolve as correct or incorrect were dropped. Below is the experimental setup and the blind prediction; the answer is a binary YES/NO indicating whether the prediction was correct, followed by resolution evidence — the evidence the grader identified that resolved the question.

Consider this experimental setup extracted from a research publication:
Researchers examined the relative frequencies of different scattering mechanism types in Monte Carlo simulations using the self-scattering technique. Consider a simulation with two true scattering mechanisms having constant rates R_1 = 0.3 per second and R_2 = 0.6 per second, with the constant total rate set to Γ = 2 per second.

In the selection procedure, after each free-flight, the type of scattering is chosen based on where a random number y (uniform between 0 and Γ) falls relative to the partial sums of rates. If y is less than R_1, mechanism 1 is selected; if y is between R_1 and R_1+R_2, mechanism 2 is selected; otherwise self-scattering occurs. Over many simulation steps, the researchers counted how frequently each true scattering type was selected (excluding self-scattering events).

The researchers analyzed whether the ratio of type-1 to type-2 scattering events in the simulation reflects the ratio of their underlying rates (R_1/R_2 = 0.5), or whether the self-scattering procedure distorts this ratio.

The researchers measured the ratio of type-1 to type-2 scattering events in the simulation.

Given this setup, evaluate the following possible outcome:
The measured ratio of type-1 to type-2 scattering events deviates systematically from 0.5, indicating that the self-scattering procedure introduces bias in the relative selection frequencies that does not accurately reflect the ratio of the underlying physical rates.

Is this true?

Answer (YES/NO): NO